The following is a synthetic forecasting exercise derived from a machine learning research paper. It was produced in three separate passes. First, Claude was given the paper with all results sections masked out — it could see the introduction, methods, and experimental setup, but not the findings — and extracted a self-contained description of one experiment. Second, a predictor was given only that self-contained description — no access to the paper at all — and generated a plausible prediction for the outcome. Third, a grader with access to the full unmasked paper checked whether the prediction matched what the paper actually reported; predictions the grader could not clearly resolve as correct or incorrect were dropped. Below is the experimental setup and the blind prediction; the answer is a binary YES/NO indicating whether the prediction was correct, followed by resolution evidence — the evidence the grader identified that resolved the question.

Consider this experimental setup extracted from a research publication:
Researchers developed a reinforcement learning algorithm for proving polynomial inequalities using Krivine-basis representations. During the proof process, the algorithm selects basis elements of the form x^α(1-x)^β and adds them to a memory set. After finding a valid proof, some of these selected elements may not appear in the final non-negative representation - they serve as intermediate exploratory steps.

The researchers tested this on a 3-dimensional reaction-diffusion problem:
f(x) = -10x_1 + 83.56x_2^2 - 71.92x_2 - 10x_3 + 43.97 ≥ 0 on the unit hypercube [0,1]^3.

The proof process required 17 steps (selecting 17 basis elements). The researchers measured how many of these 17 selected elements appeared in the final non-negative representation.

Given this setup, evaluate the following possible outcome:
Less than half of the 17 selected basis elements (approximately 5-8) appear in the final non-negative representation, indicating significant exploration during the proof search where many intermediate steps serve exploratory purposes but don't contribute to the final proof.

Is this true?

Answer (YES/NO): NO